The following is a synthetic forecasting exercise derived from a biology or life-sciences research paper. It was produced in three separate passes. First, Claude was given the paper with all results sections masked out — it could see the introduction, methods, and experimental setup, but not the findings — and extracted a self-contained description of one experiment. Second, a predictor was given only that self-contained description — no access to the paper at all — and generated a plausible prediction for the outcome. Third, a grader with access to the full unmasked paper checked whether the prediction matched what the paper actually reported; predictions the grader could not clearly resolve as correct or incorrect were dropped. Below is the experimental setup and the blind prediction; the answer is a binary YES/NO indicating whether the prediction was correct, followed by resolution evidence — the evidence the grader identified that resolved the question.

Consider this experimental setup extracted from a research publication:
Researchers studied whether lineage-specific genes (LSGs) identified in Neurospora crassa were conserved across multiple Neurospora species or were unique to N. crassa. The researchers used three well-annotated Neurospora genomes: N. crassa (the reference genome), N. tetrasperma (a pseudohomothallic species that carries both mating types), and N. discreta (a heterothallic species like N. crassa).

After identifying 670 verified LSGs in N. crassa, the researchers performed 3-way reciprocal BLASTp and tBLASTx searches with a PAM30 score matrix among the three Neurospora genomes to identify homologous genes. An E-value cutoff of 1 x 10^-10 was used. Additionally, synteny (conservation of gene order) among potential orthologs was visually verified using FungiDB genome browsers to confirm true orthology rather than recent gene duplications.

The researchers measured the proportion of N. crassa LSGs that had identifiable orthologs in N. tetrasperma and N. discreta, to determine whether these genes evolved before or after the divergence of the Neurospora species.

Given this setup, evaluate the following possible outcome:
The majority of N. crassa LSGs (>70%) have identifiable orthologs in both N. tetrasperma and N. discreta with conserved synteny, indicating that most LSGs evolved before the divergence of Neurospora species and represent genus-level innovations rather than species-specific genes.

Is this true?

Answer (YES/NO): NO